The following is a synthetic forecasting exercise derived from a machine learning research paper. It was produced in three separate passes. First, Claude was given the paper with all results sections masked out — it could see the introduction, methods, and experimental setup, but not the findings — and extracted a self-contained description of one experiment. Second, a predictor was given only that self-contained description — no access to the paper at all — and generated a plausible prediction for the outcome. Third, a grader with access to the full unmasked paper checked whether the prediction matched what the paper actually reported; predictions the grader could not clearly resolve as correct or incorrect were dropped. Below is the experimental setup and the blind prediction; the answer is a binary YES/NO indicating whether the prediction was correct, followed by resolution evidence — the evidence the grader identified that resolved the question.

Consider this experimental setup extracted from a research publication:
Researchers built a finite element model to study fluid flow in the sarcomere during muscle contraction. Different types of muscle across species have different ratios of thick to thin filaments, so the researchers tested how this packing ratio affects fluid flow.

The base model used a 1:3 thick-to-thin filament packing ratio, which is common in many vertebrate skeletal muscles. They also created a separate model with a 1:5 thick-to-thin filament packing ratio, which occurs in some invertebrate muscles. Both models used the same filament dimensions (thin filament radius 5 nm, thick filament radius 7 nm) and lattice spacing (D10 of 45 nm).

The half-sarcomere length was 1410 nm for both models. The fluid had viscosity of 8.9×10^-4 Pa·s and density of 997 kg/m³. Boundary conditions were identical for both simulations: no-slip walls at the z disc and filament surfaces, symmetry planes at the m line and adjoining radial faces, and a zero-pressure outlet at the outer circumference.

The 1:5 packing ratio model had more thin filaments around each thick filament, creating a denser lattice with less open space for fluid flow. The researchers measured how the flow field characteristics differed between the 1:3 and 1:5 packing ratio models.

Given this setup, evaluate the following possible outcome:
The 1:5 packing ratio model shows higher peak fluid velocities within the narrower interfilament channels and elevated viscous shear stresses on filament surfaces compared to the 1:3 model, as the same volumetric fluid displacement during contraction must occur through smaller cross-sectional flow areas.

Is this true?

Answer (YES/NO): NO